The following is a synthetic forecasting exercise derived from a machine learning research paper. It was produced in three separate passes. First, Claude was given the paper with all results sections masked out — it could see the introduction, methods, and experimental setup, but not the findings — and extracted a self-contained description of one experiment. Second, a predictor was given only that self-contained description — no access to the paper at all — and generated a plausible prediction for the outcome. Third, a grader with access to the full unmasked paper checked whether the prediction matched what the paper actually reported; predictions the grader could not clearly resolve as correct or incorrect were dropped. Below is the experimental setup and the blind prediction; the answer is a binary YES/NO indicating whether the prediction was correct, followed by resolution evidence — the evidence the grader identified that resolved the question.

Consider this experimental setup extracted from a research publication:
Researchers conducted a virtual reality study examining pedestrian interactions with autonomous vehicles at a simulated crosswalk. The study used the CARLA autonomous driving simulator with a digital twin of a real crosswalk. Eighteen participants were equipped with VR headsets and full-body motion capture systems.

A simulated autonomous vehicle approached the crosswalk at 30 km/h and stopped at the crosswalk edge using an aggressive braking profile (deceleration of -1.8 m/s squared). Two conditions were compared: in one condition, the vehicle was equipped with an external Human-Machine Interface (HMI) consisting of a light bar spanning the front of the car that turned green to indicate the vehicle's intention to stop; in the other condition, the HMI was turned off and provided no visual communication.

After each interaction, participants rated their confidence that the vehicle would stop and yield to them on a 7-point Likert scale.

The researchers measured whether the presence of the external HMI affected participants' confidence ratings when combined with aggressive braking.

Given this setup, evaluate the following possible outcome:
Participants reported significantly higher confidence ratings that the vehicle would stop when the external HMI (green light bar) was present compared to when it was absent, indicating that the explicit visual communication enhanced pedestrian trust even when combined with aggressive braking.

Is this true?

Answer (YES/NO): YES